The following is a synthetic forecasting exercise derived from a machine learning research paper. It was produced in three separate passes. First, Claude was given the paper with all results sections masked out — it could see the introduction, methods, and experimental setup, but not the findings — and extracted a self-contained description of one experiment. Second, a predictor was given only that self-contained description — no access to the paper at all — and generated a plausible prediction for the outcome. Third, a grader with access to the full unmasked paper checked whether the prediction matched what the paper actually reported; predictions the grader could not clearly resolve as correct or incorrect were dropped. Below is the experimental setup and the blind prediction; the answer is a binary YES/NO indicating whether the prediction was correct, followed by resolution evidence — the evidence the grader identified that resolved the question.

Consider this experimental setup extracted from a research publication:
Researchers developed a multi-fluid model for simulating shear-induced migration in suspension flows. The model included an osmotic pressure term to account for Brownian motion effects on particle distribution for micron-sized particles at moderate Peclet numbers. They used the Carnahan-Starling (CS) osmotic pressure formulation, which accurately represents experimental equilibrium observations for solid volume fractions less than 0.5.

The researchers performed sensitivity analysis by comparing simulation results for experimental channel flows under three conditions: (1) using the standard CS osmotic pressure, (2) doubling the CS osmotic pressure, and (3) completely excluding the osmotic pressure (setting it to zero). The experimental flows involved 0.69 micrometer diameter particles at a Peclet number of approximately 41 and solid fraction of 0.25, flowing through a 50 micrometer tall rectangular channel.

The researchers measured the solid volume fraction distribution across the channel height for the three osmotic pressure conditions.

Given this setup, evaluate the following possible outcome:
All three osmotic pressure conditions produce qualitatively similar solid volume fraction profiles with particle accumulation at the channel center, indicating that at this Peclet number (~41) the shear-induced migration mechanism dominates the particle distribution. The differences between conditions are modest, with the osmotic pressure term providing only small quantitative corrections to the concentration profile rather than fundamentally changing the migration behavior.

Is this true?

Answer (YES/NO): YES